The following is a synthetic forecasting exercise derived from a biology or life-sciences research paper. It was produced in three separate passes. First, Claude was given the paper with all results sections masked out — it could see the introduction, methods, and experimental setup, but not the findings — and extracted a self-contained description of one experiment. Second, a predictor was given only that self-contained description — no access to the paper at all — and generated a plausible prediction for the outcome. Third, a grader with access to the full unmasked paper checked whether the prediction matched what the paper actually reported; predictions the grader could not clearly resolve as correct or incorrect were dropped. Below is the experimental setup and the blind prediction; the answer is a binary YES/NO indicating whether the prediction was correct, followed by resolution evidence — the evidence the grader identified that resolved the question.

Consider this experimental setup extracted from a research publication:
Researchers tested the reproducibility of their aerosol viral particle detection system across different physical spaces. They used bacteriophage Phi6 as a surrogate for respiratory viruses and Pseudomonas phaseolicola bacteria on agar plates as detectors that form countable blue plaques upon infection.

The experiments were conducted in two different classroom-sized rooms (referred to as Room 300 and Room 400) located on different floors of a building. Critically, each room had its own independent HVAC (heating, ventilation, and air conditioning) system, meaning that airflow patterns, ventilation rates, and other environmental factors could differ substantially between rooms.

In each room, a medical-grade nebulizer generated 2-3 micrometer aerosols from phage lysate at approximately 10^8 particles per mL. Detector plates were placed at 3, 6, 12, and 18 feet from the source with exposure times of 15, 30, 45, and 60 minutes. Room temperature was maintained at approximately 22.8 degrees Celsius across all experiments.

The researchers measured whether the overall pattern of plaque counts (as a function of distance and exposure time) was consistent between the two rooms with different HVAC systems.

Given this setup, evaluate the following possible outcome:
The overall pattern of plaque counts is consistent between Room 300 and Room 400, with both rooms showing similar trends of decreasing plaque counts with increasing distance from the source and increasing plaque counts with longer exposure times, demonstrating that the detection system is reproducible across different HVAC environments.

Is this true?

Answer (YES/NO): YES